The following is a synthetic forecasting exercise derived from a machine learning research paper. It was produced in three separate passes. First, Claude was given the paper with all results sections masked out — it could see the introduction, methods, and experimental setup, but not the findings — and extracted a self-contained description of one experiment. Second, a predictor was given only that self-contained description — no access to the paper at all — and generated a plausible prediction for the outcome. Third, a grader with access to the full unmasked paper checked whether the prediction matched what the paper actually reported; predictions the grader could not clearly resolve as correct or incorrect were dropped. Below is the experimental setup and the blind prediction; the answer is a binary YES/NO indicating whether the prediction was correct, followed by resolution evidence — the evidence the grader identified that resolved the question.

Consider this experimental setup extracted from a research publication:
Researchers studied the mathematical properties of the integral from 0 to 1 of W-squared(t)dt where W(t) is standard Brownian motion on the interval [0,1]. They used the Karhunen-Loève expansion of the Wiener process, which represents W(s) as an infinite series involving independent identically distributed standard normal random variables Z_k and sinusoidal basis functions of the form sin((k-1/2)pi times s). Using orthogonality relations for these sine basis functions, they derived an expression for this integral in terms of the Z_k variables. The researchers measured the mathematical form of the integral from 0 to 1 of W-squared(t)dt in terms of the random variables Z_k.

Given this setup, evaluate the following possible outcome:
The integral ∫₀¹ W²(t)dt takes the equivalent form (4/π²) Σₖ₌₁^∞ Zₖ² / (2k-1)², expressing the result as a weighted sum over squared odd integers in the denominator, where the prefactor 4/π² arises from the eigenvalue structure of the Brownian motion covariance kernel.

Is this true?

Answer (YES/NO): NO